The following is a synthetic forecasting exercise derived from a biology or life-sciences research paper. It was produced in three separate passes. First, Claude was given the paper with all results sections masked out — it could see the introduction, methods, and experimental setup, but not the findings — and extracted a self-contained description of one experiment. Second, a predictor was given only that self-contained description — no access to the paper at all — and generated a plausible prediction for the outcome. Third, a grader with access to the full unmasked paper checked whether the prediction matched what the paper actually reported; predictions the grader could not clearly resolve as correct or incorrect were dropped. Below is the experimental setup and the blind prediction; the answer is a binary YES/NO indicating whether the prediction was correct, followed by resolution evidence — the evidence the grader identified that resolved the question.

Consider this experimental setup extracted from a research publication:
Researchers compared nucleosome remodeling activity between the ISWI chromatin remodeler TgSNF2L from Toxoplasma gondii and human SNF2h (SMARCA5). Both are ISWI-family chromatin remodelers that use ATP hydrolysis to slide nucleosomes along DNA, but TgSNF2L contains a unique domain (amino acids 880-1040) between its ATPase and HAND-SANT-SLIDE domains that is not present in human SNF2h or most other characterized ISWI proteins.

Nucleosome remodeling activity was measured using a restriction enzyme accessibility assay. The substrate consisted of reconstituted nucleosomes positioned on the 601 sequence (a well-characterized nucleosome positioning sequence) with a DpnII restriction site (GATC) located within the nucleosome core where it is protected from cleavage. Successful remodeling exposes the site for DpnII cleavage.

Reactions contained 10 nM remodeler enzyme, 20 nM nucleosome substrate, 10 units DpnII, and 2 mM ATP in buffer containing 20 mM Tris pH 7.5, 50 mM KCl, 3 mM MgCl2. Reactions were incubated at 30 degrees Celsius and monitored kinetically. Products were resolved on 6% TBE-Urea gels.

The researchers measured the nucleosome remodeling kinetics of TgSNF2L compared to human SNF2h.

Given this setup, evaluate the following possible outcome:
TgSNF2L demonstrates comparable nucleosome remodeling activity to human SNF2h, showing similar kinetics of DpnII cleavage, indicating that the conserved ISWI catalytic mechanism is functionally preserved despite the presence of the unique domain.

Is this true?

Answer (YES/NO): YES